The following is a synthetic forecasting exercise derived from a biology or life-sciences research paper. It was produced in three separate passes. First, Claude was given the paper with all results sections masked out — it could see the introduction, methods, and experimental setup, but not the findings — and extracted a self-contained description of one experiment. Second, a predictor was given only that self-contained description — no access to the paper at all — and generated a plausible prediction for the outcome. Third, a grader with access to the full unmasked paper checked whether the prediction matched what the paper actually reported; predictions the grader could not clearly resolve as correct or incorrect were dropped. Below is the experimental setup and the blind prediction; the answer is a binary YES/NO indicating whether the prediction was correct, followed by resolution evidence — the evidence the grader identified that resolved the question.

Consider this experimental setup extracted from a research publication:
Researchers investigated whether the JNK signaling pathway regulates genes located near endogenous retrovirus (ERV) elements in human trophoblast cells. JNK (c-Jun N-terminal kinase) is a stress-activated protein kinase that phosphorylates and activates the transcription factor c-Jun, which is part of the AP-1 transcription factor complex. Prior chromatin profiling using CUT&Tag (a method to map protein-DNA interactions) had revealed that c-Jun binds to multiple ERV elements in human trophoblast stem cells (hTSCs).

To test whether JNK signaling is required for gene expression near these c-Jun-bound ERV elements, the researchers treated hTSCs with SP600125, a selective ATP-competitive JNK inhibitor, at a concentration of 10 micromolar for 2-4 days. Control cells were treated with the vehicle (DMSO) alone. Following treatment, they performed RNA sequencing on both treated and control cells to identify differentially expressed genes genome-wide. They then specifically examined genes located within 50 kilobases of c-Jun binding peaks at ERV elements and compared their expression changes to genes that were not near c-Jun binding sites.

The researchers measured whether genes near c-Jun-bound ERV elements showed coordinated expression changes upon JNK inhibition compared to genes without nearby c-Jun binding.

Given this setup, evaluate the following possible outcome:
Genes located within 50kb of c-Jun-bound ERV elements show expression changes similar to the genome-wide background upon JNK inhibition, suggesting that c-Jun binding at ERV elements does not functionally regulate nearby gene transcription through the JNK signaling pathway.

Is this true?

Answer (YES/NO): NO